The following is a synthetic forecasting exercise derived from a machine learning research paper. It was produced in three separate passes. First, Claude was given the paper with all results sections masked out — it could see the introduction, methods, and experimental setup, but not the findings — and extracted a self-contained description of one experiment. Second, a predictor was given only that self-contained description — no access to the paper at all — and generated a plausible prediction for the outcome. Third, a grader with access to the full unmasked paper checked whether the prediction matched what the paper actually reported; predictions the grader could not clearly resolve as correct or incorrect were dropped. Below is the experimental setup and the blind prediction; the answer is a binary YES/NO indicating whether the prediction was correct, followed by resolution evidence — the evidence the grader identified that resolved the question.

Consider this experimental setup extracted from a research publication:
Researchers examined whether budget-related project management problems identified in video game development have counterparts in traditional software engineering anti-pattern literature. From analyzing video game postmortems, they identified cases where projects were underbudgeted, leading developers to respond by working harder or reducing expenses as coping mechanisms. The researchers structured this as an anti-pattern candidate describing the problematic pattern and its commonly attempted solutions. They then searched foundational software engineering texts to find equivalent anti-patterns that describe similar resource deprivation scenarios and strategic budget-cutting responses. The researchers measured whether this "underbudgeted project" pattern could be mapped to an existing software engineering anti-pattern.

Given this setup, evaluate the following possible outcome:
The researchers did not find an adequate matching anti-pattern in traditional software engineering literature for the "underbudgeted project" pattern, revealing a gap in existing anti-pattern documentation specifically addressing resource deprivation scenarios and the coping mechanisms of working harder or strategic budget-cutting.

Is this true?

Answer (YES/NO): NO